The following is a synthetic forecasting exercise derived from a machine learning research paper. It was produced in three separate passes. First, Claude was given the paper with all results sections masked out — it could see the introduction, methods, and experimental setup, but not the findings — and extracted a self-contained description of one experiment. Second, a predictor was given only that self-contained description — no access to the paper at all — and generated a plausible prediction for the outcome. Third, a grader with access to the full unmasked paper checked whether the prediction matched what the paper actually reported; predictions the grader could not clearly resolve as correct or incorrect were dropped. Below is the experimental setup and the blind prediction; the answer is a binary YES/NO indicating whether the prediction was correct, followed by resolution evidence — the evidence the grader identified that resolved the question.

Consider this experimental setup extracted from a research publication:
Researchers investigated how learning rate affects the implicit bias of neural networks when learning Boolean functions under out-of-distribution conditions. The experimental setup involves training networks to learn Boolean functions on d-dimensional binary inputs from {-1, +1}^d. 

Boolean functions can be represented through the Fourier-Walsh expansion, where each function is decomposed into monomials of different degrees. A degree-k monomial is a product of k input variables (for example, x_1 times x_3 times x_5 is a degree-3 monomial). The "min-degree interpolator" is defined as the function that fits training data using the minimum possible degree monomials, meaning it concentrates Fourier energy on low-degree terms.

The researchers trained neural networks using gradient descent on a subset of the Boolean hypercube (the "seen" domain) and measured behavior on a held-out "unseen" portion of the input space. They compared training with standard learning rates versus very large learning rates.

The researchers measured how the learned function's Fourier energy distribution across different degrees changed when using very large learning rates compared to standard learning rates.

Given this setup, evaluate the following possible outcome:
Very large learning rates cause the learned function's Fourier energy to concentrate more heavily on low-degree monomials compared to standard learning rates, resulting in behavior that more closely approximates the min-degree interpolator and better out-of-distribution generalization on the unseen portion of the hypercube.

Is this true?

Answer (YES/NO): NO